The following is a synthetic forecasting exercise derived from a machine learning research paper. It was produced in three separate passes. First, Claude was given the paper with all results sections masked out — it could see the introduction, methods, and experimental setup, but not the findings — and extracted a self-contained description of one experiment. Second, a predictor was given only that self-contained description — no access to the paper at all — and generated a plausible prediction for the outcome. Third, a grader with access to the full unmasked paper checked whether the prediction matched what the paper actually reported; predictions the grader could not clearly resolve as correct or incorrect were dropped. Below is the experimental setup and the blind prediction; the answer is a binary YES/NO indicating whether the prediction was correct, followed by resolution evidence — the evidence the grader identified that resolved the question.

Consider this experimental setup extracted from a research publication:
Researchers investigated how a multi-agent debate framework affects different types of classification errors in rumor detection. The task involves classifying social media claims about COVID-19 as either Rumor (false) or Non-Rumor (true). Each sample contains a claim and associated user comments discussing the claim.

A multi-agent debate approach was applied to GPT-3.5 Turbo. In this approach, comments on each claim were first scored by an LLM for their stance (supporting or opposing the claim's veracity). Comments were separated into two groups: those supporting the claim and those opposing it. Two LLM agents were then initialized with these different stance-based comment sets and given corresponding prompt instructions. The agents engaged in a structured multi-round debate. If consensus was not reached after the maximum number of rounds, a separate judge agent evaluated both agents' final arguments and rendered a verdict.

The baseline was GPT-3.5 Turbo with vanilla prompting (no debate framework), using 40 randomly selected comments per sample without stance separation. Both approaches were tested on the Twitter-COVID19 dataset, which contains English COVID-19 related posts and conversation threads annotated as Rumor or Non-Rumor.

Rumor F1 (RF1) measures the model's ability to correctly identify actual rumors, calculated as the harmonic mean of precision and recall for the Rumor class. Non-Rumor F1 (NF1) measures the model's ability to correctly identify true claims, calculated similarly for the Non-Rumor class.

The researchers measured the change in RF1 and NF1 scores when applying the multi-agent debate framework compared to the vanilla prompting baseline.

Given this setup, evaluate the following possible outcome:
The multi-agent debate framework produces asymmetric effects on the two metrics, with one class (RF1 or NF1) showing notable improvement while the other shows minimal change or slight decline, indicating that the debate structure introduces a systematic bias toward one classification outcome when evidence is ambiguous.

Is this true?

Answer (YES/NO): NO